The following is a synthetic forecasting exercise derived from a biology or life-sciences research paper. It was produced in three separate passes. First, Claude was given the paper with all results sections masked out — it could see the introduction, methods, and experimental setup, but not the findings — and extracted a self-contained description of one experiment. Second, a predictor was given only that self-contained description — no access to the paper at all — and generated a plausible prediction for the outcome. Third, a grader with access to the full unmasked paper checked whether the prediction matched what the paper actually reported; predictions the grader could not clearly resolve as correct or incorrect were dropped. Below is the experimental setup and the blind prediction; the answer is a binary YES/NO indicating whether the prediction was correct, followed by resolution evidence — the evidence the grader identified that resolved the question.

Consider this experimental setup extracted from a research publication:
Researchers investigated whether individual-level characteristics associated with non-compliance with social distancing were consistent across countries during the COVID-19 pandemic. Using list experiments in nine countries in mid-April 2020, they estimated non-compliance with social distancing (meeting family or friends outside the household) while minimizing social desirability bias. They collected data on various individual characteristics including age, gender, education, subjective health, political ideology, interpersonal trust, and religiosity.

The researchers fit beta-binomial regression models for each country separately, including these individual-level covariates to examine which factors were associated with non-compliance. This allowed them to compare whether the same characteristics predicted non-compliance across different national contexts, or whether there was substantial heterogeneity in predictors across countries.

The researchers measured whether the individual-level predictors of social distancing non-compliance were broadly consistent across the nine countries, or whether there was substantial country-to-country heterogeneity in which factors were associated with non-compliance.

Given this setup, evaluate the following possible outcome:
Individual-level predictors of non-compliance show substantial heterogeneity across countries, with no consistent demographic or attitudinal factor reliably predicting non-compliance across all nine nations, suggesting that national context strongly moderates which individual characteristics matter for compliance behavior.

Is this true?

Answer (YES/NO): YES